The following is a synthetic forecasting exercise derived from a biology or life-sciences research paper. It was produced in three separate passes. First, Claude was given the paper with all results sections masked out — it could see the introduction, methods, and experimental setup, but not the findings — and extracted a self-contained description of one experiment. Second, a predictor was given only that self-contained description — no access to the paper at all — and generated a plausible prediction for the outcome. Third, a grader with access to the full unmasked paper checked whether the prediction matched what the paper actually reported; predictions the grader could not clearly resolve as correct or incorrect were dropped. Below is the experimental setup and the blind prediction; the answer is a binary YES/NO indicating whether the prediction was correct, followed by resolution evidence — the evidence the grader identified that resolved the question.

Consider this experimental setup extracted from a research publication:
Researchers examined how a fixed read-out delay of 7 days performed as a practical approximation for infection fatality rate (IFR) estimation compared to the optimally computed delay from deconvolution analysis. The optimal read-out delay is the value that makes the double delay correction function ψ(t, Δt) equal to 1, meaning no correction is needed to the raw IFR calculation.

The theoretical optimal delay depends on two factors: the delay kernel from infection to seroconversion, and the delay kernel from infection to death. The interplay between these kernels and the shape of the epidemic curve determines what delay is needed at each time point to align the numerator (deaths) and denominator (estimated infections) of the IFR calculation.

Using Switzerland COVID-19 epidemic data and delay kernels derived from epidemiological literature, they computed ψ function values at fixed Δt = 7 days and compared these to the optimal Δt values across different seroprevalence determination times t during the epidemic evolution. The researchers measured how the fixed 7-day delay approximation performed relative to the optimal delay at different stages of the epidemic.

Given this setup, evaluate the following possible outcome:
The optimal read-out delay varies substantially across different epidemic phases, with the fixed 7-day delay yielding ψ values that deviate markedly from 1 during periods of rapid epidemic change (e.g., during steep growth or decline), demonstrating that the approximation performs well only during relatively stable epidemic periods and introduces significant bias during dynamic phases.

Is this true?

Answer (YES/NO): YES